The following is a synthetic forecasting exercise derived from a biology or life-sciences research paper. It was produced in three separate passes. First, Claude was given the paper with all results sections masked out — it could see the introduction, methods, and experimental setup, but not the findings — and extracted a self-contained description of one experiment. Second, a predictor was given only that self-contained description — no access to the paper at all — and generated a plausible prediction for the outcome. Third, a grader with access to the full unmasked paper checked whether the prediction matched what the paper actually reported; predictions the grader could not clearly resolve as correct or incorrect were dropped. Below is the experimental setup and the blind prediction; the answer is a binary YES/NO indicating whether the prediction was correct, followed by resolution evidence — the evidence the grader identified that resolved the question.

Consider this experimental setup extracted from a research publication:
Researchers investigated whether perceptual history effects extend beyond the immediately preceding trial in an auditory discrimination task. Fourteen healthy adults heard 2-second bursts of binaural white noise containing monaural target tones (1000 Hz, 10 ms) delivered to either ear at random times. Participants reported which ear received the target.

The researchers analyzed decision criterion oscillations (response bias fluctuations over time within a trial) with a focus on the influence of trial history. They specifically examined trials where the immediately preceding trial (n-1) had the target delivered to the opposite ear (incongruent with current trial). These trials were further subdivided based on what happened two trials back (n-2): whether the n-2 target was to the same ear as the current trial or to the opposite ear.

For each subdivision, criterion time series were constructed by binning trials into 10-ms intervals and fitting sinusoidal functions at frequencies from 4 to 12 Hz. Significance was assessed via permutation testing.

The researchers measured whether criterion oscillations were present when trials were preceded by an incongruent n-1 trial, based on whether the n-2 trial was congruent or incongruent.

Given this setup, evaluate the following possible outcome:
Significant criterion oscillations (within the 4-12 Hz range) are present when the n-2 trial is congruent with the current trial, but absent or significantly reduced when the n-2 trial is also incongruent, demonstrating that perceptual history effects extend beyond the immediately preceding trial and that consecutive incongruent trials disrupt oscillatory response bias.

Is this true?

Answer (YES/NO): YES